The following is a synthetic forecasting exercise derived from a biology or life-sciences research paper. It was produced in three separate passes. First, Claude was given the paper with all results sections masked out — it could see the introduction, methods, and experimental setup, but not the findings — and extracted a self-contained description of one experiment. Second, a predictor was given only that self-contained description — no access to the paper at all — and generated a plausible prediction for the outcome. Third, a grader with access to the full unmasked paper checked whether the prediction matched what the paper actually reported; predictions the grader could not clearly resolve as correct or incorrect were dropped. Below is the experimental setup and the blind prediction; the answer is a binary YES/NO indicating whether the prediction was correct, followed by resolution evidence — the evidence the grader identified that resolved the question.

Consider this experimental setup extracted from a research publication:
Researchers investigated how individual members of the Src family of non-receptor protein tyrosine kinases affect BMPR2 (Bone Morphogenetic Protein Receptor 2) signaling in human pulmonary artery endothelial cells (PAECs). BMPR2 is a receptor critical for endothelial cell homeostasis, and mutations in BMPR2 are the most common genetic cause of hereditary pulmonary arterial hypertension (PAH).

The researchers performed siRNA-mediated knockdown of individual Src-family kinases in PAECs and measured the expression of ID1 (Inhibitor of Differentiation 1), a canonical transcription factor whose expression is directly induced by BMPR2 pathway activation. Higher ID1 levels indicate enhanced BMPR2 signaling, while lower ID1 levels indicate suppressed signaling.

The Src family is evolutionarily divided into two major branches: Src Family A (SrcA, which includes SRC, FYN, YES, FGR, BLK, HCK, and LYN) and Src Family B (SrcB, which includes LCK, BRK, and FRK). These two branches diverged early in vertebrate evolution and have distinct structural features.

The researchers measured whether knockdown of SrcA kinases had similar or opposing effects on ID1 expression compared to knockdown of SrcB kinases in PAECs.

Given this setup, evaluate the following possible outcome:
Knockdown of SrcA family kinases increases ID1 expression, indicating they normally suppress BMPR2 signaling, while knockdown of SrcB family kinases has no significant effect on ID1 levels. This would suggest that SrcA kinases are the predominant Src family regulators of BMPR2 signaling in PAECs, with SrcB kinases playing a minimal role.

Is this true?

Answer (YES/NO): NO